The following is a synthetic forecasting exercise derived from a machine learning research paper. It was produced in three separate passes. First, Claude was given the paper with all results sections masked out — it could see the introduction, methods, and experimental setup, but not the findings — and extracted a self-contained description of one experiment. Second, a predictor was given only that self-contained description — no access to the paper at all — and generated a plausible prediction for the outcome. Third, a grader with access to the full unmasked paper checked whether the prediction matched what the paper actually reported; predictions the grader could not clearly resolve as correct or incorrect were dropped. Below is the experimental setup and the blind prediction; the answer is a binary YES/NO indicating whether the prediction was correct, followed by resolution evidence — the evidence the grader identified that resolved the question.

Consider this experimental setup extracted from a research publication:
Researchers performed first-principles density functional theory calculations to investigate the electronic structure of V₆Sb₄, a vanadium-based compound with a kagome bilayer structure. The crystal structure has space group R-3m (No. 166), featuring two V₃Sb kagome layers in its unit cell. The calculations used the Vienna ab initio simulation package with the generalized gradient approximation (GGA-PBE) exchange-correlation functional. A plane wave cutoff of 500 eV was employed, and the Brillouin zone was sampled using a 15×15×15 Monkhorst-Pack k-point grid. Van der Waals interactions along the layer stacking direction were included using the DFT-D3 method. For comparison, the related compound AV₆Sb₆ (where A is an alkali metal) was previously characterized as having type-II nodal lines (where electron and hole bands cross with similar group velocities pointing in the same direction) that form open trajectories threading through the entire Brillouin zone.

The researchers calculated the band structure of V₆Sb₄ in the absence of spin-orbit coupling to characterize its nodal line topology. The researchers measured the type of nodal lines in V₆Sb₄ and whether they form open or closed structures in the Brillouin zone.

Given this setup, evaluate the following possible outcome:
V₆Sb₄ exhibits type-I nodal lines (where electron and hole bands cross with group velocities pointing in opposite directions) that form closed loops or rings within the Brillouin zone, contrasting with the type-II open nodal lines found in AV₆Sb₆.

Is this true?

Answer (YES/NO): YES